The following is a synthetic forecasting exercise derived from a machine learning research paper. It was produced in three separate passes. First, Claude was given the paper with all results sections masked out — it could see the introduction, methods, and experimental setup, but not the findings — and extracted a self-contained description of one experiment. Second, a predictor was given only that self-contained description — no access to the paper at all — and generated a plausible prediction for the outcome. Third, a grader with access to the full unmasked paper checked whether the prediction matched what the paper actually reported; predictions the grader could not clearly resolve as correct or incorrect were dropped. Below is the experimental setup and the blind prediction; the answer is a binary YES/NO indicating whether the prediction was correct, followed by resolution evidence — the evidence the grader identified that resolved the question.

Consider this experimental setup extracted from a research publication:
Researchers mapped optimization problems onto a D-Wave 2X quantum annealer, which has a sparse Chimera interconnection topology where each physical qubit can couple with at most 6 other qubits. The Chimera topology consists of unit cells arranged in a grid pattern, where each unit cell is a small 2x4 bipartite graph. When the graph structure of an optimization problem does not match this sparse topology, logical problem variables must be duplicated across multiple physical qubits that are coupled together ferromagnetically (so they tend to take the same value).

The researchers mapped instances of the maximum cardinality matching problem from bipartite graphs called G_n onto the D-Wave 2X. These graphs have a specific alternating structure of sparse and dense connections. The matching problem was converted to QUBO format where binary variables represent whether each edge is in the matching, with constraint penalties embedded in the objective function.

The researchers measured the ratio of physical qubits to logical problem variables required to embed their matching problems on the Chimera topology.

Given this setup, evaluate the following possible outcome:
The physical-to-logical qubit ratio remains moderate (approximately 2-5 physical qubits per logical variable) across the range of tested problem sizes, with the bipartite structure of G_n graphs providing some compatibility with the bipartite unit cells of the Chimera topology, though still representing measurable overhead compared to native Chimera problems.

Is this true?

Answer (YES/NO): NO